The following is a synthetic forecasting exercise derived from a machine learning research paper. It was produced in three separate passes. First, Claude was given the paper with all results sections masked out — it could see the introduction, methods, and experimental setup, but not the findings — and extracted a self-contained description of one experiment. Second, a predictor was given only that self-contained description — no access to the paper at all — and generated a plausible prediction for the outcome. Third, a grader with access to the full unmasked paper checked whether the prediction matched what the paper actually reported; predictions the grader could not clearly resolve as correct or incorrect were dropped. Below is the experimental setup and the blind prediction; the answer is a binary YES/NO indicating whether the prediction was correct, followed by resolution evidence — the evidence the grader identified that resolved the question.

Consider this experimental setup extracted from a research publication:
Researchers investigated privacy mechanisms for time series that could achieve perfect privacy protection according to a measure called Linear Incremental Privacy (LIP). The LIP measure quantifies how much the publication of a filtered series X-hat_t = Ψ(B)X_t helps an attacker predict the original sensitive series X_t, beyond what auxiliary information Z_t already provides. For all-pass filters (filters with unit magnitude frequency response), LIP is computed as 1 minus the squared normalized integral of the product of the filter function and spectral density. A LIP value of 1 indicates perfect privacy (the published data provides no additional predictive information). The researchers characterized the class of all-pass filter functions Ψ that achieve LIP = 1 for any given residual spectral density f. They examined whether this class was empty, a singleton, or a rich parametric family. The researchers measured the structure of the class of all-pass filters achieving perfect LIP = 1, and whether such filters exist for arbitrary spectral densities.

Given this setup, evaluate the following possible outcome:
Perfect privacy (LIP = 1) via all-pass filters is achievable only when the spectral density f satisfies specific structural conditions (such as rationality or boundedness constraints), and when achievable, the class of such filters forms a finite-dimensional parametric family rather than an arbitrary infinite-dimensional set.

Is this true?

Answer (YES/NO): NO